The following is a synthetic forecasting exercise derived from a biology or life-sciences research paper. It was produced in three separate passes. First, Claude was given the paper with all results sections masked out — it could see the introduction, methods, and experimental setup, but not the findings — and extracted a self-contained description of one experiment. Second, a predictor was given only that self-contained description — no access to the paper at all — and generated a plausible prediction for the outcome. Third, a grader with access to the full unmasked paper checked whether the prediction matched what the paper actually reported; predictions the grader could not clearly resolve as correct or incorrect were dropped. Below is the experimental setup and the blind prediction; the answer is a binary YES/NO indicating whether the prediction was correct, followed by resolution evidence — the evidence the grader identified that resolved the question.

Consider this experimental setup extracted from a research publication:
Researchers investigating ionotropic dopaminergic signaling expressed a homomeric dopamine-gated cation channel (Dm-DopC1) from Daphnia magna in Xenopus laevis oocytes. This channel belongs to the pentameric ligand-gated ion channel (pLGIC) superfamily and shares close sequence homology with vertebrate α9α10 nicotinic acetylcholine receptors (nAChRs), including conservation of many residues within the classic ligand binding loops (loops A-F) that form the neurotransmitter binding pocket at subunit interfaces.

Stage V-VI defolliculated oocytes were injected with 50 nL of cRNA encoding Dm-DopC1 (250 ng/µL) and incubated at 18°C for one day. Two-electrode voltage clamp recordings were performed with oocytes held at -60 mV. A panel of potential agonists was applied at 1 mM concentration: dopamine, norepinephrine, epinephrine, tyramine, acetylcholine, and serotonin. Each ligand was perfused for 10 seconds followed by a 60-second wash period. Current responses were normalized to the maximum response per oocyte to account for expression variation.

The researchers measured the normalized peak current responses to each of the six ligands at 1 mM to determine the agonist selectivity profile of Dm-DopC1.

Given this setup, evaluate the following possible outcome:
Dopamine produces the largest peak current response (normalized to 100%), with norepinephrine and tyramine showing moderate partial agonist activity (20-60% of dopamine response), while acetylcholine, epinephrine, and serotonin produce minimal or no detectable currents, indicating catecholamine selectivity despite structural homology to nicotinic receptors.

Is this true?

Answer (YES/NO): NO